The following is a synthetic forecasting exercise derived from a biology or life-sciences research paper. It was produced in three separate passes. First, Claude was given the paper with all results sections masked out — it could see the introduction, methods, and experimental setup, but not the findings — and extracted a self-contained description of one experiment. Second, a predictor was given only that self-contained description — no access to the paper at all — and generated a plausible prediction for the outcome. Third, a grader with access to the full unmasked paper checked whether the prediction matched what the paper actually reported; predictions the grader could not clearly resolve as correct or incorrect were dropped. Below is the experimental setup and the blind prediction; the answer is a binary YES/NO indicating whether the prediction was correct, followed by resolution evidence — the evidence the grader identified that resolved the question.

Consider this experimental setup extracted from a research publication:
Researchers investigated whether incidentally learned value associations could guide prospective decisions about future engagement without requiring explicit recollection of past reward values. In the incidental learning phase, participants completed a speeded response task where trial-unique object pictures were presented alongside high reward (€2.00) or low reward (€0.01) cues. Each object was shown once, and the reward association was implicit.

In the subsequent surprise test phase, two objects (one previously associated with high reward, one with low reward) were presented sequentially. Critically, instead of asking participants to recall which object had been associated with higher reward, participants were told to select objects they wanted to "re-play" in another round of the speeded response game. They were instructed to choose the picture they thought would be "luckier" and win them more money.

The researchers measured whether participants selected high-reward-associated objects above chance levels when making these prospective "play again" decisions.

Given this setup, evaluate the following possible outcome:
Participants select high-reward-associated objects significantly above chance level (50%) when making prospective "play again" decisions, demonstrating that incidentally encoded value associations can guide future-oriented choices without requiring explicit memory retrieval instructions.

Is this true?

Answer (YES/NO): YES